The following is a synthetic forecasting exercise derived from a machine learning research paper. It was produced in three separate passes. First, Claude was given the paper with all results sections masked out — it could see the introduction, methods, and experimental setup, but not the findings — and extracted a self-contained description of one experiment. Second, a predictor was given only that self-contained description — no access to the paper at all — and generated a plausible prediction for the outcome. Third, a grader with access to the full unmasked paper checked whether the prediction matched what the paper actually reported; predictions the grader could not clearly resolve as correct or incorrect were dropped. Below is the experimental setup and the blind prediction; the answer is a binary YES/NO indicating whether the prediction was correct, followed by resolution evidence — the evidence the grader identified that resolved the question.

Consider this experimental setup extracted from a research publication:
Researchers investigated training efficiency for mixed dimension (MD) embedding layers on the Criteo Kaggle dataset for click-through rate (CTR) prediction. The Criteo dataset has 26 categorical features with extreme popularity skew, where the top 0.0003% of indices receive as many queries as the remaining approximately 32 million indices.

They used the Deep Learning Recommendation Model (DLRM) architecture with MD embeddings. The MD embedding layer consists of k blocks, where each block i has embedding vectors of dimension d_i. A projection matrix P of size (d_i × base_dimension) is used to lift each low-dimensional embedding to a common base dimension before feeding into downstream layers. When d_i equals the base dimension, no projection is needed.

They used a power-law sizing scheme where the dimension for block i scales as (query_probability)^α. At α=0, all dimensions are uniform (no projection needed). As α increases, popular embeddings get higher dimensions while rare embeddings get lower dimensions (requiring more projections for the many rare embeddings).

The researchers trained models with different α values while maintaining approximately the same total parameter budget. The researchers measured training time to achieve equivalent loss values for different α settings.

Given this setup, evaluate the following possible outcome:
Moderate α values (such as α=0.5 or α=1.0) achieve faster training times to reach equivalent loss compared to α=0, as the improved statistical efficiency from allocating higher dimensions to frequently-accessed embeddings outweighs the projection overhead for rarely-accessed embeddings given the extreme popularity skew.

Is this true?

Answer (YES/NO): YES